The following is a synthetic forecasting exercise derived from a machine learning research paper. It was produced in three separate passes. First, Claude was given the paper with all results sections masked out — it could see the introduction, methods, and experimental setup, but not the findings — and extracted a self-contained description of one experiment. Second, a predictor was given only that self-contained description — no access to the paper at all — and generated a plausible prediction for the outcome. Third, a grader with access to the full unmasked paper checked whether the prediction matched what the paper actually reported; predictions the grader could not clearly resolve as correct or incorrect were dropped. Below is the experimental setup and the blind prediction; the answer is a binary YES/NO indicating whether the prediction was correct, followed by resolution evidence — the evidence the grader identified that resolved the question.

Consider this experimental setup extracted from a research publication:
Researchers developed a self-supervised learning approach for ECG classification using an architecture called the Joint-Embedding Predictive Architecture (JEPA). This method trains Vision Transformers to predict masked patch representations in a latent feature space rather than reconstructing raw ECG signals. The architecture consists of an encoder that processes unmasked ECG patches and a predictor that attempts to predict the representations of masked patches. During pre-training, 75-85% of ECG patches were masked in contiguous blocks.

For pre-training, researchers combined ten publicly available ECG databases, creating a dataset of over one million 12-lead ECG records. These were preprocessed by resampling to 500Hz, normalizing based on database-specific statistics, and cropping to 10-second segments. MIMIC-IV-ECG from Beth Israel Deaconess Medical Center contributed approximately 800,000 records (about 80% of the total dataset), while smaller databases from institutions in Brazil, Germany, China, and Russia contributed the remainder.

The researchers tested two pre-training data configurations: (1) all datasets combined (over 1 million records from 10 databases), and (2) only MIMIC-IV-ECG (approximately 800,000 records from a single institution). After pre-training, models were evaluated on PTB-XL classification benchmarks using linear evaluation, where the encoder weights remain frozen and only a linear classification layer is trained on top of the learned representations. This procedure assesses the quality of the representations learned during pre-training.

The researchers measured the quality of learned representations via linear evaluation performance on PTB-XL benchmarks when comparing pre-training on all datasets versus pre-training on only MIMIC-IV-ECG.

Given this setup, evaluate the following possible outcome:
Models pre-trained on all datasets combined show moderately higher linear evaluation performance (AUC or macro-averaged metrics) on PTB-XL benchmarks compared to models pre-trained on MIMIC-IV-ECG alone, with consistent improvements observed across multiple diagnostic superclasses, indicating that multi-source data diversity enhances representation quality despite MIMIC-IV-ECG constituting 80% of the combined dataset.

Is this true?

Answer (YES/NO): NO